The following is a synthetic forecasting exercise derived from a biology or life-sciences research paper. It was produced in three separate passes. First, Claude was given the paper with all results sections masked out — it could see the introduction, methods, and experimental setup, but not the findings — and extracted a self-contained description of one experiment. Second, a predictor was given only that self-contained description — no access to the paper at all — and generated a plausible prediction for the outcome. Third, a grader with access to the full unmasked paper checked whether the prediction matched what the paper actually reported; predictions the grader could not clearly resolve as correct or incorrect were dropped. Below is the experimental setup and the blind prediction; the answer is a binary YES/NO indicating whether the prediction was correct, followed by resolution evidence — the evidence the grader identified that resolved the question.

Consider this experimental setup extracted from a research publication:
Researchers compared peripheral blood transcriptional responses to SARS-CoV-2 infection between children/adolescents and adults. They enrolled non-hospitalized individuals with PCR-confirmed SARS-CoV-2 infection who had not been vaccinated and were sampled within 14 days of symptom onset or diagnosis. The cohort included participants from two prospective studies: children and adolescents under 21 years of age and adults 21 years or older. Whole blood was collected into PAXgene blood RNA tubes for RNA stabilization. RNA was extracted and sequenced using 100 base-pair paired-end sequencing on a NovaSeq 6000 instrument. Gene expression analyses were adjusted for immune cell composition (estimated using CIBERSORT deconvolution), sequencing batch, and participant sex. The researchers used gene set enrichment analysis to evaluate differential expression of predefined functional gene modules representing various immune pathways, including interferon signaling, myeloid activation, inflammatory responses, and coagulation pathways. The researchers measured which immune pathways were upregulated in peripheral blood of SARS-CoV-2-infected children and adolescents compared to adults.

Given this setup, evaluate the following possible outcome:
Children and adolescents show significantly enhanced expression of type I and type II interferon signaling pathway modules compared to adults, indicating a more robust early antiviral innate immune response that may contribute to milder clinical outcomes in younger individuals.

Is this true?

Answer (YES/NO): NO